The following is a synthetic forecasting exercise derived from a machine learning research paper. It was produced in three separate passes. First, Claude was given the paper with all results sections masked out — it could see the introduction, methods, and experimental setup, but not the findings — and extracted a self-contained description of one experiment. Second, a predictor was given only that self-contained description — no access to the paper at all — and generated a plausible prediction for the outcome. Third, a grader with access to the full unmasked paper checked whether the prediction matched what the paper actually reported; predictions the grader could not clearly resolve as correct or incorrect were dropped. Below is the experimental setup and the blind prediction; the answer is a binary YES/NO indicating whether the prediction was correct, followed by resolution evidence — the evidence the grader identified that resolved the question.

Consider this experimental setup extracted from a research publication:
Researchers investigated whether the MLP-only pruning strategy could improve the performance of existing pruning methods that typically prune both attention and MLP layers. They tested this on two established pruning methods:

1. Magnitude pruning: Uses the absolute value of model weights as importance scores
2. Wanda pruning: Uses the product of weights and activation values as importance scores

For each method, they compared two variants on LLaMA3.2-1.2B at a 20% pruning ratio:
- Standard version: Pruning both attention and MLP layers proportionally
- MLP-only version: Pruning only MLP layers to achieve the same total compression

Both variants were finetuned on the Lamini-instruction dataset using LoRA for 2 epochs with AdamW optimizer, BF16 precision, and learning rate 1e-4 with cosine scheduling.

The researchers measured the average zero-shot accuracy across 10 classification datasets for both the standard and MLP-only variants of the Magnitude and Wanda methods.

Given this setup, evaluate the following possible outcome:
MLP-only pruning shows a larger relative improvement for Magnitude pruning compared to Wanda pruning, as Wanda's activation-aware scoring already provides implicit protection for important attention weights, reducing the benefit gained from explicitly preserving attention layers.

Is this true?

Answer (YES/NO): YES